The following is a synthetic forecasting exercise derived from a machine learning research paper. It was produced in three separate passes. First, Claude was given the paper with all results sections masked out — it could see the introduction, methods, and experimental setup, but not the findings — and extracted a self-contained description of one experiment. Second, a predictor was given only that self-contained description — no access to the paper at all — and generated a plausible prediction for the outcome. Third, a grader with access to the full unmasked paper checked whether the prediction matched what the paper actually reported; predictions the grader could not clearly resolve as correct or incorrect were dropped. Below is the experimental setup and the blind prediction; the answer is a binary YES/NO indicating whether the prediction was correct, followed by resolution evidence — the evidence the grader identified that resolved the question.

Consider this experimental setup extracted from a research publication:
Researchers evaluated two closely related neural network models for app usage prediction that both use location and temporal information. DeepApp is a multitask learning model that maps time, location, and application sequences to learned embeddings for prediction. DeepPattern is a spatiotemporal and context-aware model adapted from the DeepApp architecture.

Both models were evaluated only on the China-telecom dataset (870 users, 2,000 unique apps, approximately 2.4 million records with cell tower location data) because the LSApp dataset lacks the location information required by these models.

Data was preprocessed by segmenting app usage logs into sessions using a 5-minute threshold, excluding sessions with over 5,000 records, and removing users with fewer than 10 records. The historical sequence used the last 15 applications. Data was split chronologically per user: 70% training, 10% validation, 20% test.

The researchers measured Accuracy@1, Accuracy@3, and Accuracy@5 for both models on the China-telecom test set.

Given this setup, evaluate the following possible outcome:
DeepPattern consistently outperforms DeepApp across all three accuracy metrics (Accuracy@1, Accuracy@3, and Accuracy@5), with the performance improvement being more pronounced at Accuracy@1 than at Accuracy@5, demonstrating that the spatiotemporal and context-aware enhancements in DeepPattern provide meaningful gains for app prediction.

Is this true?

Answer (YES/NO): NO